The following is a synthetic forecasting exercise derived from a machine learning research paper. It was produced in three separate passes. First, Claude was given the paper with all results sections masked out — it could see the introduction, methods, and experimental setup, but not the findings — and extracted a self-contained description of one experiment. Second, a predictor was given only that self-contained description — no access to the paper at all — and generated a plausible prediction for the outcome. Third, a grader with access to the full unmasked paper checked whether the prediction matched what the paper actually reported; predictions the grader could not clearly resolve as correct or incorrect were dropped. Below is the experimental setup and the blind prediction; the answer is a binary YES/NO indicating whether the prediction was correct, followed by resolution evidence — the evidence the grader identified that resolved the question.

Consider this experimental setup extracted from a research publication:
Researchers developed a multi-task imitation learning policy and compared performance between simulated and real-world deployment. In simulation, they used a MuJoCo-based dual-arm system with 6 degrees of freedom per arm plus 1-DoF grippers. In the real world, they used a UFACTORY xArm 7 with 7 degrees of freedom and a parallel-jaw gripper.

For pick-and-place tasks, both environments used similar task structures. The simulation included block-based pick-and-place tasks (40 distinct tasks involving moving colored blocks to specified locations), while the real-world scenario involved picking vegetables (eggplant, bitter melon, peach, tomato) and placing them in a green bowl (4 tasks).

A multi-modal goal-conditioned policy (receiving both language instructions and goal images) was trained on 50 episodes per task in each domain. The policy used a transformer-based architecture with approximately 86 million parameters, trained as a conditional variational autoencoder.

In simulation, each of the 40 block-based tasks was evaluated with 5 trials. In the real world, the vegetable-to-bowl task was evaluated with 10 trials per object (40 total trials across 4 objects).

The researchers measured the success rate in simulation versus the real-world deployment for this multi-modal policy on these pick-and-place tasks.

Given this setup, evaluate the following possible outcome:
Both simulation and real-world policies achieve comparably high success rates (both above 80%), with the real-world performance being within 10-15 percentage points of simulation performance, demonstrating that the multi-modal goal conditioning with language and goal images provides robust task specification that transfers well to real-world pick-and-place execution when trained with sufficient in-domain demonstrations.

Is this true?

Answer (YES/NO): NO